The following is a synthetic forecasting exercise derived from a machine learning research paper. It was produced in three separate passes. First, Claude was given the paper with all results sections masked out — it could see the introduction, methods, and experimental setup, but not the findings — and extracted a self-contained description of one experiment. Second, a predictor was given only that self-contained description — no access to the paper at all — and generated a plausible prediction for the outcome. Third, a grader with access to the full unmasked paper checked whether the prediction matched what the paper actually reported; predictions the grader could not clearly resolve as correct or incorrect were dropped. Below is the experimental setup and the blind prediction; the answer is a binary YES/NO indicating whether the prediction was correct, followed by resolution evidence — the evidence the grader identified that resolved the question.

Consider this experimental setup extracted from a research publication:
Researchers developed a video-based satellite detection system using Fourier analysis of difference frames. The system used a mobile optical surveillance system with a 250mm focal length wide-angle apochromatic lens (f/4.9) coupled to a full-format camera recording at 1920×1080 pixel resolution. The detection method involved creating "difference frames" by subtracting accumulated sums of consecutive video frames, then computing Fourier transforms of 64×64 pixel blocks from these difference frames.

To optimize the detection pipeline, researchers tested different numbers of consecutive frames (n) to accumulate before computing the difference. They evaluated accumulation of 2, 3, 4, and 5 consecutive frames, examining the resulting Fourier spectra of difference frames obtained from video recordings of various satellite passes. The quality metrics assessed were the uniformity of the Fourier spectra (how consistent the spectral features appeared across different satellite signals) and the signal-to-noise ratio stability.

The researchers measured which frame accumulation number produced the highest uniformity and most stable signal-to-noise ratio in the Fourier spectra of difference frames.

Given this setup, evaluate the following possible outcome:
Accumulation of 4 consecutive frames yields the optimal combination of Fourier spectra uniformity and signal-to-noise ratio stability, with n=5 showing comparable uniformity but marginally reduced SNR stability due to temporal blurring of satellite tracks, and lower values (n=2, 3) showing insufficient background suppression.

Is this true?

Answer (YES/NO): NO